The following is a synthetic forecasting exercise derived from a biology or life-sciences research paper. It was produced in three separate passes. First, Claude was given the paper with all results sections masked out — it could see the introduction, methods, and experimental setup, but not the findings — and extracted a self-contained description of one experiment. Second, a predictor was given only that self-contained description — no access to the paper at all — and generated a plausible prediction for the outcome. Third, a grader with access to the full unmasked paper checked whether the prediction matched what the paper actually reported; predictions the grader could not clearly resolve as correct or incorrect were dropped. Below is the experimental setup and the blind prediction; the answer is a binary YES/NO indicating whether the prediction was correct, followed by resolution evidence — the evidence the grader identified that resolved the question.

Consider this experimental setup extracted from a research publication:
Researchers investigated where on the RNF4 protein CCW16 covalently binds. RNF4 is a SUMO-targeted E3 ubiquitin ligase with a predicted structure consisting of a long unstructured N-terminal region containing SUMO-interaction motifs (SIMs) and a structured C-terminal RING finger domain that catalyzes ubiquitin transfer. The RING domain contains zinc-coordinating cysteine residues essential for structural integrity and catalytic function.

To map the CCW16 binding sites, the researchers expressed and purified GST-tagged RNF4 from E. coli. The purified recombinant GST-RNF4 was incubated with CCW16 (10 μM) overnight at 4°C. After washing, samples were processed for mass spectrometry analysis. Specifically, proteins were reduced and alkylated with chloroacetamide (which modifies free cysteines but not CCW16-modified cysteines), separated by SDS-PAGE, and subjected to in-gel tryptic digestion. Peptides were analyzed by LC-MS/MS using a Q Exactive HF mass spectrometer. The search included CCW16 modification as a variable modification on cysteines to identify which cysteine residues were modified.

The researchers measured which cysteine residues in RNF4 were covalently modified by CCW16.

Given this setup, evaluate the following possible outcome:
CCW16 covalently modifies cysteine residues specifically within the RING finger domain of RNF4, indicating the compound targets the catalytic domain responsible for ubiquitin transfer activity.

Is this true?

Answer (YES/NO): NO